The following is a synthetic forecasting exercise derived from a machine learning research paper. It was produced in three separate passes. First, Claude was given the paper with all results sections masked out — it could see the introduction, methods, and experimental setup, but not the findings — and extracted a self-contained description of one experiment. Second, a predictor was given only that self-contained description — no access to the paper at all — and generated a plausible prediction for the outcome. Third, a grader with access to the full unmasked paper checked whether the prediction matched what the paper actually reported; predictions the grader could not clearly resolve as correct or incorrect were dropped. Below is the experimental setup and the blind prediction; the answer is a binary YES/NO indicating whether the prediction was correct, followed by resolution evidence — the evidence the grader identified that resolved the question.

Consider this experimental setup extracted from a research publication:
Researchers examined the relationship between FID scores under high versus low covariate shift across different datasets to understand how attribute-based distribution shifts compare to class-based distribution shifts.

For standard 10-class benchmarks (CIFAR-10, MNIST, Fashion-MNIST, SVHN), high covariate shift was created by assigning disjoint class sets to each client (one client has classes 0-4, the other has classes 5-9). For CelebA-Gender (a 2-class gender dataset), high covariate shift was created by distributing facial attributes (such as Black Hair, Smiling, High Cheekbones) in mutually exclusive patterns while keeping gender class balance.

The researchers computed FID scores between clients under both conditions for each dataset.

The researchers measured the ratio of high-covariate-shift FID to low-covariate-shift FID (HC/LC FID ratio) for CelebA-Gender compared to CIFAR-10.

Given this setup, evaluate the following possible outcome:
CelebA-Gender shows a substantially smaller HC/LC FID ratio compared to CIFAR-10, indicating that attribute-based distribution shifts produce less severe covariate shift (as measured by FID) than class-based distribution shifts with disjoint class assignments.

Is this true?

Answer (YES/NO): YES